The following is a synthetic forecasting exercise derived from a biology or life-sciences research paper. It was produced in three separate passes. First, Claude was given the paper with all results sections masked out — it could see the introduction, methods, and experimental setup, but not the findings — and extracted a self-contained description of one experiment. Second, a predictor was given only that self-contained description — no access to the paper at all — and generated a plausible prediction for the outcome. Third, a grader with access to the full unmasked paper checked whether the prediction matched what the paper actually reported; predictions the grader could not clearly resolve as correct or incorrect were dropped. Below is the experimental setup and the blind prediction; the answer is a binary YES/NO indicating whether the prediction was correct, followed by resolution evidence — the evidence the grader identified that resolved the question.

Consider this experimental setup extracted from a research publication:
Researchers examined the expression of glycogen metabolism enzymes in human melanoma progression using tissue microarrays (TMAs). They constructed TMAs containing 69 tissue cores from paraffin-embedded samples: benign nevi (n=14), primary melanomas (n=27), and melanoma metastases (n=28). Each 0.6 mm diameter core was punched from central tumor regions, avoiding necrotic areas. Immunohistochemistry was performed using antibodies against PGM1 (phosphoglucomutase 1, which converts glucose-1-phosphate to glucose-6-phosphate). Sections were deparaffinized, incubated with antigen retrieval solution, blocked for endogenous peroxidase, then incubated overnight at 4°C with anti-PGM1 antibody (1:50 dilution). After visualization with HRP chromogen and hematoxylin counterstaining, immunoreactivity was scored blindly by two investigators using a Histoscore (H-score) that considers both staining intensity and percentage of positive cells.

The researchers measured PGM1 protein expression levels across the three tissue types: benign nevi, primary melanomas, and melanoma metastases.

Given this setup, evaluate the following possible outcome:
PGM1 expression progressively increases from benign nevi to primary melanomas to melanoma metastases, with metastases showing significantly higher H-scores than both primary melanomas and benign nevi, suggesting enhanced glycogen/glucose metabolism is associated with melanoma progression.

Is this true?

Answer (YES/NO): NO